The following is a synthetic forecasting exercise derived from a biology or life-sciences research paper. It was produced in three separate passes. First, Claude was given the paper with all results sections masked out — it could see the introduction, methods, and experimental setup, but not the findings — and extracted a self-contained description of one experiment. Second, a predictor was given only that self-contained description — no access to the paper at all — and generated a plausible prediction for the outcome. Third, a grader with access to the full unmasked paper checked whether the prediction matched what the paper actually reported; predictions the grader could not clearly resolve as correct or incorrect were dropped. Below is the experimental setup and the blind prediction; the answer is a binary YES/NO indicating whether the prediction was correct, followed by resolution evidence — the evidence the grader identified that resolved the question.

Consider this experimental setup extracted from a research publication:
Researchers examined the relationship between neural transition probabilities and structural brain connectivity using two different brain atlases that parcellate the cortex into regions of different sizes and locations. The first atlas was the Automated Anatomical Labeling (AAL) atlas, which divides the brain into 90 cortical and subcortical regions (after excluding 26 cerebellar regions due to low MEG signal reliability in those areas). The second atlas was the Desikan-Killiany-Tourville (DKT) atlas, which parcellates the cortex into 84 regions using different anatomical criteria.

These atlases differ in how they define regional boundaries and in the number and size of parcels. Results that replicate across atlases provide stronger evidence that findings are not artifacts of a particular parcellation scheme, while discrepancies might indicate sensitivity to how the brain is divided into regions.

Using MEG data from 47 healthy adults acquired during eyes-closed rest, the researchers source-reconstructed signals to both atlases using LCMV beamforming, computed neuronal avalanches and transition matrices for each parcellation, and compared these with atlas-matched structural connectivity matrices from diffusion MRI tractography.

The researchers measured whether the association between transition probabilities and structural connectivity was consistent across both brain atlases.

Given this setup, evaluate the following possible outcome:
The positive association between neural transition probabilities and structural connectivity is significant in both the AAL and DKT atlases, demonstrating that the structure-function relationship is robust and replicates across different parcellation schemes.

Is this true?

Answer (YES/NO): YES